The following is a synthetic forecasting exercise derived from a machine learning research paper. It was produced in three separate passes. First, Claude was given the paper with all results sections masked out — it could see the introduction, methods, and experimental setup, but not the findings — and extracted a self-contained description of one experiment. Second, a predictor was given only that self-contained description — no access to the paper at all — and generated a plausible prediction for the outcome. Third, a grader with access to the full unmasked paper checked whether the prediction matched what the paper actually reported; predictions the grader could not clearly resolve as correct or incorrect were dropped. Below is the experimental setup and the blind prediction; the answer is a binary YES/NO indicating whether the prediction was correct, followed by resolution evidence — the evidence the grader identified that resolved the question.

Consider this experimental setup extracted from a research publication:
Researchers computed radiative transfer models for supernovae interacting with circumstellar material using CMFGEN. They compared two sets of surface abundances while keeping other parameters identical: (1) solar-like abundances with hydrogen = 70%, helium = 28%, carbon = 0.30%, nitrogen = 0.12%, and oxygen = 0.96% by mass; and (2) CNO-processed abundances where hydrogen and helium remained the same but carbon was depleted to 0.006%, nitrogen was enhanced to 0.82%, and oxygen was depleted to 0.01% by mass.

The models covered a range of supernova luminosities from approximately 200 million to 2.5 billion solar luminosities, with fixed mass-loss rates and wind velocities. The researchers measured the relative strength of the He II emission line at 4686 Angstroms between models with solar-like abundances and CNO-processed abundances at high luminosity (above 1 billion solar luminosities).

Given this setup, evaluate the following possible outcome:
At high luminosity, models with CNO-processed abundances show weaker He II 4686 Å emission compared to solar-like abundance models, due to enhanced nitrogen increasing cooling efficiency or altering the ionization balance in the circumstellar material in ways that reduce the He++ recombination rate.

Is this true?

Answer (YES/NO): NO